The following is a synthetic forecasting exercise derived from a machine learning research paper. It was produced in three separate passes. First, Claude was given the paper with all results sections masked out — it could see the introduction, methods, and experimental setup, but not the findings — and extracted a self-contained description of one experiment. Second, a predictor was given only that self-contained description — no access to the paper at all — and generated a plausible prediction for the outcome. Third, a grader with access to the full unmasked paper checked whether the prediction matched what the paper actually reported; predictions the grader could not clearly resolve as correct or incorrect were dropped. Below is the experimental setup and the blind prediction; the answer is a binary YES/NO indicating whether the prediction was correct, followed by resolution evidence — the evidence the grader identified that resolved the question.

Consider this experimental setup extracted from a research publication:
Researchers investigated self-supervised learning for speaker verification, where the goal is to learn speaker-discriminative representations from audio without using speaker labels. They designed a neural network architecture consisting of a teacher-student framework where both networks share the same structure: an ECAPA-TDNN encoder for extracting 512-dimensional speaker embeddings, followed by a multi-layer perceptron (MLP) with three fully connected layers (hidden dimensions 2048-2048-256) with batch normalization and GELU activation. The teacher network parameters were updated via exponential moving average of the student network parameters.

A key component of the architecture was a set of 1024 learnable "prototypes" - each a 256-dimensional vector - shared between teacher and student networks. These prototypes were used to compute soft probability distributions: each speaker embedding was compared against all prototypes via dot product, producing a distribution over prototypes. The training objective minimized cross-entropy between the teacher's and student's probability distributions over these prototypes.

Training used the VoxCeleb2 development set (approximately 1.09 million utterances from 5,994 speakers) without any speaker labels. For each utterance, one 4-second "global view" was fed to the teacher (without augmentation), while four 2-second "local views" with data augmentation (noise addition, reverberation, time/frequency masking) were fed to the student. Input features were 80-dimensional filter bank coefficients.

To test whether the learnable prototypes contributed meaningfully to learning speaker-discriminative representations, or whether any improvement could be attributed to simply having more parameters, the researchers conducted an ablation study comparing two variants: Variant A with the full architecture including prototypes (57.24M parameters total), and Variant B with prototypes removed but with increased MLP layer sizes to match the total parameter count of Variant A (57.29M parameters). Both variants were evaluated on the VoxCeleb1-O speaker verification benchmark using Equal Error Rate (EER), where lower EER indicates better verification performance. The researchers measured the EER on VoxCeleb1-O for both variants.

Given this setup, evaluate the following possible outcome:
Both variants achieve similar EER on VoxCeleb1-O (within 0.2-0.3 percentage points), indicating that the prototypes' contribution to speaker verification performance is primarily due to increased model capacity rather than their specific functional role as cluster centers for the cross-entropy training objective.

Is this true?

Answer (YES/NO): NO